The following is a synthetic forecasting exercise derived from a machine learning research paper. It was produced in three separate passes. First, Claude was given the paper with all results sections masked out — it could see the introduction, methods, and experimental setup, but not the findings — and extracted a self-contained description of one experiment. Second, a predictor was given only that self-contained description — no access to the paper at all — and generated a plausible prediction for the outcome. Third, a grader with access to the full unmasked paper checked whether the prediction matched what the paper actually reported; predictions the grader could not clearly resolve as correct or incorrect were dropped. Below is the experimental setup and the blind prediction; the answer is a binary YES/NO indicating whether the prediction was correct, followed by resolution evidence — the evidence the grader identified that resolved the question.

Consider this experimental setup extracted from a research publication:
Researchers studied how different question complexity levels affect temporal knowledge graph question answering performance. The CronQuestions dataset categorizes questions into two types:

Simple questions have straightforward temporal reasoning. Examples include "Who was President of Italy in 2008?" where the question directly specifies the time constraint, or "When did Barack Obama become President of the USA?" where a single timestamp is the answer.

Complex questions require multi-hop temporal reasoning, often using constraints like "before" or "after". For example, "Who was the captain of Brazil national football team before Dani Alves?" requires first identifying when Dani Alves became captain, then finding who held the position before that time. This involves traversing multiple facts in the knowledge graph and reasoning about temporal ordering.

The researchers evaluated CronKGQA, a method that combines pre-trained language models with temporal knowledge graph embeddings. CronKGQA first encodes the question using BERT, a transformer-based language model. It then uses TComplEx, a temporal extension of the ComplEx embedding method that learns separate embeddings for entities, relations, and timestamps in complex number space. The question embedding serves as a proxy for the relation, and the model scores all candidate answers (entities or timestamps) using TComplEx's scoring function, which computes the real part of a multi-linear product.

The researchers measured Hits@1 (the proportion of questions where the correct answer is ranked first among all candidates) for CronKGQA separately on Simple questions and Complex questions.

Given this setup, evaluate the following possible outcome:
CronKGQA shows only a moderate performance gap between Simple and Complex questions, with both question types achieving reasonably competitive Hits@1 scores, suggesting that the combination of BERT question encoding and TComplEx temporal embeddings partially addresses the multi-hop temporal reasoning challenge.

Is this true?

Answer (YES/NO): NO